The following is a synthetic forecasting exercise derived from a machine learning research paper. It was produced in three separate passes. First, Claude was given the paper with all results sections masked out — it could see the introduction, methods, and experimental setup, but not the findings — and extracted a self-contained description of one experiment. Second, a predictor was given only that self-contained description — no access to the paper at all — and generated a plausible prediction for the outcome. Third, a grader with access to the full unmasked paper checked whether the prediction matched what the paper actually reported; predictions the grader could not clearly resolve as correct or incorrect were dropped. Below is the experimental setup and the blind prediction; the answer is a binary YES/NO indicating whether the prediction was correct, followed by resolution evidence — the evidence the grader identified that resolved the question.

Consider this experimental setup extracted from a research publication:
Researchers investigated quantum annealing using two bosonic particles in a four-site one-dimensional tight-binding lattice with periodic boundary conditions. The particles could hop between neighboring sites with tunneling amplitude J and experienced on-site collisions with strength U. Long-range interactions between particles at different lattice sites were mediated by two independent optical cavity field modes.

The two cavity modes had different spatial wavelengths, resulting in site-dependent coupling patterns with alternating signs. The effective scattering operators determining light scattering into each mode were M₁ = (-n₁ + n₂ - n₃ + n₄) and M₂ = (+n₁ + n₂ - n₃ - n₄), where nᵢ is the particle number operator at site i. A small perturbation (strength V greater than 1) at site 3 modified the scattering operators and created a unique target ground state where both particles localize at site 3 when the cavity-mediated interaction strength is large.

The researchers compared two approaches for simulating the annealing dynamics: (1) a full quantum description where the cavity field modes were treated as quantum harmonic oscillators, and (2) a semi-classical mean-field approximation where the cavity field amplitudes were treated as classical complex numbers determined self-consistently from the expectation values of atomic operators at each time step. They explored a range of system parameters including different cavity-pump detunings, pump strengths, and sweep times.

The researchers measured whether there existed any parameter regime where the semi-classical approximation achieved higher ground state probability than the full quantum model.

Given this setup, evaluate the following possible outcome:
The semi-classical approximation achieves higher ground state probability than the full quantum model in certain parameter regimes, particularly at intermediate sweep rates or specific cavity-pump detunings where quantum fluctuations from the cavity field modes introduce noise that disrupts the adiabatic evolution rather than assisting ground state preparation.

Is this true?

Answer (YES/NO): NO